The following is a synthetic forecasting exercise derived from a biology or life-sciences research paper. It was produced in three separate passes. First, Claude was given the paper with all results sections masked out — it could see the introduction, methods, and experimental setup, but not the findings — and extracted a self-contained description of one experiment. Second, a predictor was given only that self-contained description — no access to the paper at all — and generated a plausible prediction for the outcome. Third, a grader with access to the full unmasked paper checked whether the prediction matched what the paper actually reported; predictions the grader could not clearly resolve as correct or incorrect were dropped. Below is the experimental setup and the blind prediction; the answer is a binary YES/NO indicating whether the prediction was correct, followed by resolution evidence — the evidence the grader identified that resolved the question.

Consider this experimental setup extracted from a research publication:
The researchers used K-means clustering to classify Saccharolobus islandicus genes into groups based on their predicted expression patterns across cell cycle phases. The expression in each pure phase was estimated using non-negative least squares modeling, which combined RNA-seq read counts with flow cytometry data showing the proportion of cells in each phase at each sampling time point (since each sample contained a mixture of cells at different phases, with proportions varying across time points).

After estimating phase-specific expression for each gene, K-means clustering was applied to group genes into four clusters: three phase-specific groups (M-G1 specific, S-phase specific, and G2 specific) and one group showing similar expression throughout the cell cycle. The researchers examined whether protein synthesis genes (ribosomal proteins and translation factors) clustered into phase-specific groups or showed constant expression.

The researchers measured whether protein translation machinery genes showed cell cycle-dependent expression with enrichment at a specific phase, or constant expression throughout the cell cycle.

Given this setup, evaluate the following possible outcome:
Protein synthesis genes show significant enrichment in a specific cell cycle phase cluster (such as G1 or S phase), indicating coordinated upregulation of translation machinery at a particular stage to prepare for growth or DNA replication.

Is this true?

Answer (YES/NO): YES